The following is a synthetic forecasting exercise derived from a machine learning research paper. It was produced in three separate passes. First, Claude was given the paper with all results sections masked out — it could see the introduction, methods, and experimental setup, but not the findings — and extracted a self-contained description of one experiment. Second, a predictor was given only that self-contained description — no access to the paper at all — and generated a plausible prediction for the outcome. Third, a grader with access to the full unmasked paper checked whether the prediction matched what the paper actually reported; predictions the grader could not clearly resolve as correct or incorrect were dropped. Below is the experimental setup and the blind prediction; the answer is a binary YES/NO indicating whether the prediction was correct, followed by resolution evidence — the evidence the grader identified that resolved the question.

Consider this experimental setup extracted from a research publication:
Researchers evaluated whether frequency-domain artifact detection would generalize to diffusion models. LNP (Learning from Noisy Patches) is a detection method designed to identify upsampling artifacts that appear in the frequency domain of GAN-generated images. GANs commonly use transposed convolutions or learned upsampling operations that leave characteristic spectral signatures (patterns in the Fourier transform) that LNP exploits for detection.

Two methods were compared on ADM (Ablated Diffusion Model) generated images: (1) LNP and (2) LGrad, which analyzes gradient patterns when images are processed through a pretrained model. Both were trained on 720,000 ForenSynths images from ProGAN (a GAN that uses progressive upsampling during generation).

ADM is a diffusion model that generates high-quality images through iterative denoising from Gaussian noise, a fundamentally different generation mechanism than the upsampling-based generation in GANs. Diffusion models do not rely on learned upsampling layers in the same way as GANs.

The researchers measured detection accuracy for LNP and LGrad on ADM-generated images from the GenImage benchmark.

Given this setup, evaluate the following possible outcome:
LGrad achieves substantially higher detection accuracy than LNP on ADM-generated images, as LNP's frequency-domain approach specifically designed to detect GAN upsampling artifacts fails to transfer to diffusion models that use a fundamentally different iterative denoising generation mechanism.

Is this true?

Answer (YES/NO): NO